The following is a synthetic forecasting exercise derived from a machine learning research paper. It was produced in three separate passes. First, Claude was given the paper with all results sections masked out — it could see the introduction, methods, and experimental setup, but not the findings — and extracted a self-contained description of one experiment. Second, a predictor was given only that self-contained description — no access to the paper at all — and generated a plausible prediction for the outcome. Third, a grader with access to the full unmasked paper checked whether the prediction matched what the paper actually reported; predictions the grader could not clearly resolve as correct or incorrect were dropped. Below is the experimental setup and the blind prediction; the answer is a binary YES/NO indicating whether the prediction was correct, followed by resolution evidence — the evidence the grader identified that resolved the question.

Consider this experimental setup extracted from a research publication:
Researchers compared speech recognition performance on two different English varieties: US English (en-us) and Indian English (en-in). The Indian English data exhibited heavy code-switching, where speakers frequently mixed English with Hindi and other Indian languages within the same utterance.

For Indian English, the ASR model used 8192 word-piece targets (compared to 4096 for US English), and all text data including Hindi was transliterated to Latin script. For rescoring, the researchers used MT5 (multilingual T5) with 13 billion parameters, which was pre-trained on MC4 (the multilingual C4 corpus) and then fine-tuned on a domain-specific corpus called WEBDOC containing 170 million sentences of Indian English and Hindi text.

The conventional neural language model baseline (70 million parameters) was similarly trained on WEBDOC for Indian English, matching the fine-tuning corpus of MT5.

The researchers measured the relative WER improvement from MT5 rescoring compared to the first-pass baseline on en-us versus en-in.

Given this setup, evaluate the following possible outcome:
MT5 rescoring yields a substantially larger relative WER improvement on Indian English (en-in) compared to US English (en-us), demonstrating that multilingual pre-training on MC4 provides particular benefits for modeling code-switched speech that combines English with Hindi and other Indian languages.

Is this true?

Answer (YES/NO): NO